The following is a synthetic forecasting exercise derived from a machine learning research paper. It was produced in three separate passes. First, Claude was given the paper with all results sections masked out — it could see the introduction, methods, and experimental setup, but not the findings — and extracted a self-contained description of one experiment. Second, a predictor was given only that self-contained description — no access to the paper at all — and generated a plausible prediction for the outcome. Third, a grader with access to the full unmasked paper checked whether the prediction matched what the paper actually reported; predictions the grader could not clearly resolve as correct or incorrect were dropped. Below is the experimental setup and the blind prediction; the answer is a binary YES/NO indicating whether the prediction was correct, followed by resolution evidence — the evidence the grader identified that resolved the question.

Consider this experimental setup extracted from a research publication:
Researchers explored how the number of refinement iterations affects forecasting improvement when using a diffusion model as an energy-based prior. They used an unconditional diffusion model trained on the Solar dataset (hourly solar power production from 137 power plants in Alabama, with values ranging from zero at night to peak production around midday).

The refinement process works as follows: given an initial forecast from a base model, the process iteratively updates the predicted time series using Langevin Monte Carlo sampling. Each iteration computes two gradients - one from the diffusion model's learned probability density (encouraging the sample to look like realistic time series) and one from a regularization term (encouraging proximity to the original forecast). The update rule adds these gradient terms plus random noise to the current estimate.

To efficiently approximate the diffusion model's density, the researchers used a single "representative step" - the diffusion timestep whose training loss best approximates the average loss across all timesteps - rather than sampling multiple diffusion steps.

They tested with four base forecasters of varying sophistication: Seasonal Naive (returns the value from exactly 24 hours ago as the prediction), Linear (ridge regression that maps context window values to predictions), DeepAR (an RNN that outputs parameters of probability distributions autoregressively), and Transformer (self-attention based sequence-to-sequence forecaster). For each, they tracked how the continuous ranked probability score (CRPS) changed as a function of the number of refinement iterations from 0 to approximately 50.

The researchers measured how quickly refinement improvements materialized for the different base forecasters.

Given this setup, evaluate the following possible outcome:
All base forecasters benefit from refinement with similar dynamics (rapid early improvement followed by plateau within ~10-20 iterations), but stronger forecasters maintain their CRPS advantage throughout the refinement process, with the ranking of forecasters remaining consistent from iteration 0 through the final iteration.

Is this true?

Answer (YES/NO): NO